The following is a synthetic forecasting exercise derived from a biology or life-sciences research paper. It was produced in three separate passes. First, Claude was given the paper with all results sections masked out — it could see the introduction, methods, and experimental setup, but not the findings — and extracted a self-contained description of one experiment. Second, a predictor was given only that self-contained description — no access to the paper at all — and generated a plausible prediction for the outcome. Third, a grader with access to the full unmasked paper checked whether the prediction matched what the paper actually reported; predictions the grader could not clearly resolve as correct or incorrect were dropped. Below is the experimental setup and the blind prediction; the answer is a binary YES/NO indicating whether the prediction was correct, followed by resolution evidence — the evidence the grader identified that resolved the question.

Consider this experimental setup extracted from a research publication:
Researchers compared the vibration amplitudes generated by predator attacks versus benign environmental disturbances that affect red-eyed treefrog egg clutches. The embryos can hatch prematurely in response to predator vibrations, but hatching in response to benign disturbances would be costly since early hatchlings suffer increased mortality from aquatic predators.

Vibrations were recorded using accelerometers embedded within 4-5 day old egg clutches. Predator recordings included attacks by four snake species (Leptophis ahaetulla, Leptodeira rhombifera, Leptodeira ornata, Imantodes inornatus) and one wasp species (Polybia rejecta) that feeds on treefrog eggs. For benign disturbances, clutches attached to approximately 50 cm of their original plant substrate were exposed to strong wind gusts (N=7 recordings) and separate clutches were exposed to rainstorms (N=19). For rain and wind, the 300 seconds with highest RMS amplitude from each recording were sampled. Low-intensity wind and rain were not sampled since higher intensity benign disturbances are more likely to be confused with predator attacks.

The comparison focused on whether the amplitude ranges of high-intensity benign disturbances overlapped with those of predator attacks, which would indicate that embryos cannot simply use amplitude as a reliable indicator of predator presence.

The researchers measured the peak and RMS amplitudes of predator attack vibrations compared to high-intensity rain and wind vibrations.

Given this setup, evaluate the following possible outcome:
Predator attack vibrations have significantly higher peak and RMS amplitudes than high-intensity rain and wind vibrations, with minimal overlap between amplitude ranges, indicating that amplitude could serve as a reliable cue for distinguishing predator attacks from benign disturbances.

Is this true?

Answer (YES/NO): NO